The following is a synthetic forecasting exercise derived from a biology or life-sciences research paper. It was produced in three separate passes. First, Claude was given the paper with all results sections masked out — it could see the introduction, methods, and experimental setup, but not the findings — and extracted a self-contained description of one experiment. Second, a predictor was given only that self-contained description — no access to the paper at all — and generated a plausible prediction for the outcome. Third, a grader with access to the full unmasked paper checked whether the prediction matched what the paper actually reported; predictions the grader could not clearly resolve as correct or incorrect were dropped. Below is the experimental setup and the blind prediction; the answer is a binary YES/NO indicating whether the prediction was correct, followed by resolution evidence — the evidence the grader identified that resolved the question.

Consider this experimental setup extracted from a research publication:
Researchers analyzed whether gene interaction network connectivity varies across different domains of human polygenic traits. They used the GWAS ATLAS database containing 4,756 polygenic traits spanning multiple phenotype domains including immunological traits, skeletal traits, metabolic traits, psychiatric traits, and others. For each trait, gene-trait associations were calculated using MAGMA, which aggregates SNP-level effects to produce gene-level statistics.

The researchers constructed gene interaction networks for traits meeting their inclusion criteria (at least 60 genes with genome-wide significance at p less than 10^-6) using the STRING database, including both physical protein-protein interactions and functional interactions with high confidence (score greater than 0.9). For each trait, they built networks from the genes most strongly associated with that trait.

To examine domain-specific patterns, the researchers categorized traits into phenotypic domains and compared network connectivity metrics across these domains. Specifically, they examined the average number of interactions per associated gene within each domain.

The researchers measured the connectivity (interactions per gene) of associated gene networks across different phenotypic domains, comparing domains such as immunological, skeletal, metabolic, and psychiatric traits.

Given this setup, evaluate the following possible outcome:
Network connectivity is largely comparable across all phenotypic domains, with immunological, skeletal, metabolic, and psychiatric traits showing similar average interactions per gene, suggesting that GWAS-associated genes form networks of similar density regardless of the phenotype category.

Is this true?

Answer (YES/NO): NO